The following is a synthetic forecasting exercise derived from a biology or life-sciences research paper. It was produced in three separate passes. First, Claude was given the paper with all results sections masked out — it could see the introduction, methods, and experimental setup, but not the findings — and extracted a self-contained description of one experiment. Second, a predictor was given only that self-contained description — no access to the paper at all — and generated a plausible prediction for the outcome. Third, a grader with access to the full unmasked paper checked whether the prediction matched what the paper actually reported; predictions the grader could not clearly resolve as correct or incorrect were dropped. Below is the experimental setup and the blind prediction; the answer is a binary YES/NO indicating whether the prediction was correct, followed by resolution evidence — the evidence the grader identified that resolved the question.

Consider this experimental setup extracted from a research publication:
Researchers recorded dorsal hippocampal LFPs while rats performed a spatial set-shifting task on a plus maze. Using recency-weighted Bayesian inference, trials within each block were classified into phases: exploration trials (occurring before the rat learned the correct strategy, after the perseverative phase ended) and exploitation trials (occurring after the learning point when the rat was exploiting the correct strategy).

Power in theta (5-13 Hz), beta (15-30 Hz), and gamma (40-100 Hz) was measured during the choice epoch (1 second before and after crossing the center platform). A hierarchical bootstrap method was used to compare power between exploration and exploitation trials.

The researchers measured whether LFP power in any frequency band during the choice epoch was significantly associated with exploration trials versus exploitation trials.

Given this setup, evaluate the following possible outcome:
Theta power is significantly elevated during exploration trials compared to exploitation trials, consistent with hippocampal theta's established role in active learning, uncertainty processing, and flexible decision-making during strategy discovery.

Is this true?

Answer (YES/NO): NO